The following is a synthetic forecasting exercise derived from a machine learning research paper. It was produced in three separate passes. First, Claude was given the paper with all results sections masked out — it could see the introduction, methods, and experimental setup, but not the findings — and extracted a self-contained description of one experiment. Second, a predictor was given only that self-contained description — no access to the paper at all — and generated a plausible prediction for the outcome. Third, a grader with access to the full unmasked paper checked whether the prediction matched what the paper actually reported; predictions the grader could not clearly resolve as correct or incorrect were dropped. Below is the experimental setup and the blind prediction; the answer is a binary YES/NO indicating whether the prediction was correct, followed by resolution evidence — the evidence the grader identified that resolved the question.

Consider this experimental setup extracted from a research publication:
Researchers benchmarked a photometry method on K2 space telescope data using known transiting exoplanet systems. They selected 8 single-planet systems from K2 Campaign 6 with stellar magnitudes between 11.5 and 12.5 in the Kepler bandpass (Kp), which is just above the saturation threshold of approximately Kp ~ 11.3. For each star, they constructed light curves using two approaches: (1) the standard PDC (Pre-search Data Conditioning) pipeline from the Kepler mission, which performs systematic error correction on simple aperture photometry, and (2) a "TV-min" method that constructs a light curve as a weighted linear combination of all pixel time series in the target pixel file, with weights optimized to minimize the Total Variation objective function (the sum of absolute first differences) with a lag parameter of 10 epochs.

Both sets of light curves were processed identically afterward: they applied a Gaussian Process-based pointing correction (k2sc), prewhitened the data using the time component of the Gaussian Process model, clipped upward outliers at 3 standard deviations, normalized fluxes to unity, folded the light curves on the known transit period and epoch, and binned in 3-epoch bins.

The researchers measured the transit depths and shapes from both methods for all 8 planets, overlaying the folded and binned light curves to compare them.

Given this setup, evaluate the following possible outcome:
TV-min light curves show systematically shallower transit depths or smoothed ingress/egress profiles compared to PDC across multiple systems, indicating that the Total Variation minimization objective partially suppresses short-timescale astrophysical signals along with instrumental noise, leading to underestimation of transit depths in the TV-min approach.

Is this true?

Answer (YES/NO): NO